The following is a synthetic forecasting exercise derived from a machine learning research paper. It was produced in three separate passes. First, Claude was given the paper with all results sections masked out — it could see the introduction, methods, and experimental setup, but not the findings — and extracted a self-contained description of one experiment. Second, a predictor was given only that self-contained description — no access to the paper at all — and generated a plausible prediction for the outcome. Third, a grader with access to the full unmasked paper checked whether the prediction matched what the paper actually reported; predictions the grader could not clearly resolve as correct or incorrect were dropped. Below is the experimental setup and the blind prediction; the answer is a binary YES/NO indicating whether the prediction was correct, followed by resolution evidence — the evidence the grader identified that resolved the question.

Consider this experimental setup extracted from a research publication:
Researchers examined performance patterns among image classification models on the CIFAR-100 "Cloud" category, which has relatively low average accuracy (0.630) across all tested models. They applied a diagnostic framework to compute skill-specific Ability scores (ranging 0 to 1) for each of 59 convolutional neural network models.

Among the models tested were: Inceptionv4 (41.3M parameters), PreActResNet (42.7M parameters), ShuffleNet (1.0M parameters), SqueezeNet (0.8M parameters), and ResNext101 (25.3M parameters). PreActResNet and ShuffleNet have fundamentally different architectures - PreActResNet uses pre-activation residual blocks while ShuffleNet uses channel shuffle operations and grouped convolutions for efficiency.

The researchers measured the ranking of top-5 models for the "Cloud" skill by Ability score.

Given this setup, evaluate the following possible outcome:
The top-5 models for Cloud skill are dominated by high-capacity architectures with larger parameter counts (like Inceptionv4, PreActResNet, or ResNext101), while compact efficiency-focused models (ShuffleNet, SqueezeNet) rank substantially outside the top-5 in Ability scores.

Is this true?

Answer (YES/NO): NO